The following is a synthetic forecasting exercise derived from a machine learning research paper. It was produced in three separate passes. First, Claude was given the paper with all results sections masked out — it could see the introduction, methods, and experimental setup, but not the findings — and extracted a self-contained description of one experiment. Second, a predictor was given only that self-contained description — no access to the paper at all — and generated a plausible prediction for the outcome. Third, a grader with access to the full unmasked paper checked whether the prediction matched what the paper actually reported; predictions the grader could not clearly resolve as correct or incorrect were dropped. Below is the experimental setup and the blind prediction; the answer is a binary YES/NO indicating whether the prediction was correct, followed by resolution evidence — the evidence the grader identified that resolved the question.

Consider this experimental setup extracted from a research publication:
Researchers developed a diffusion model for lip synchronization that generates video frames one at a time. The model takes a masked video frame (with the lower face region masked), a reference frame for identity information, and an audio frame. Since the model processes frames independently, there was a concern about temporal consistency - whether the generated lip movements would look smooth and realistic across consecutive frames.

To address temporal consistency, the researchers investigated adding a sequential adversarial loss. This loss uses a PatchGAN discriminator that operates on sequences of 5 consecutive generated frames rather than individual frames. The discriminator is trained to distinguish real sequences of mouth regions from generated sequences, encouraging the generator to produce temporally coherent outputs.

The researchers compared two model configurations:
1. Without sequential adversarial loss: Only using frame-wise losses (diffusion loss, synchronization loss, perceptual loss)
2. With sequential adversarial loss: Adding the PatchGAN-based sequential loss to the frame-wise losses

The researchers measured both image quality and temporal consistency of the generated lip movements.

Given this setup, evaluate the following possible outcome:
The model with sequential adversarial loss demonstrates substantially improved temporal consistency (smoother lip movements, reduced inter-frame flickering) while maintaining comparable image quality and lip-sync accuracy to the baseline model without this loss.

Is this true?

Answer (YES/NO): NO